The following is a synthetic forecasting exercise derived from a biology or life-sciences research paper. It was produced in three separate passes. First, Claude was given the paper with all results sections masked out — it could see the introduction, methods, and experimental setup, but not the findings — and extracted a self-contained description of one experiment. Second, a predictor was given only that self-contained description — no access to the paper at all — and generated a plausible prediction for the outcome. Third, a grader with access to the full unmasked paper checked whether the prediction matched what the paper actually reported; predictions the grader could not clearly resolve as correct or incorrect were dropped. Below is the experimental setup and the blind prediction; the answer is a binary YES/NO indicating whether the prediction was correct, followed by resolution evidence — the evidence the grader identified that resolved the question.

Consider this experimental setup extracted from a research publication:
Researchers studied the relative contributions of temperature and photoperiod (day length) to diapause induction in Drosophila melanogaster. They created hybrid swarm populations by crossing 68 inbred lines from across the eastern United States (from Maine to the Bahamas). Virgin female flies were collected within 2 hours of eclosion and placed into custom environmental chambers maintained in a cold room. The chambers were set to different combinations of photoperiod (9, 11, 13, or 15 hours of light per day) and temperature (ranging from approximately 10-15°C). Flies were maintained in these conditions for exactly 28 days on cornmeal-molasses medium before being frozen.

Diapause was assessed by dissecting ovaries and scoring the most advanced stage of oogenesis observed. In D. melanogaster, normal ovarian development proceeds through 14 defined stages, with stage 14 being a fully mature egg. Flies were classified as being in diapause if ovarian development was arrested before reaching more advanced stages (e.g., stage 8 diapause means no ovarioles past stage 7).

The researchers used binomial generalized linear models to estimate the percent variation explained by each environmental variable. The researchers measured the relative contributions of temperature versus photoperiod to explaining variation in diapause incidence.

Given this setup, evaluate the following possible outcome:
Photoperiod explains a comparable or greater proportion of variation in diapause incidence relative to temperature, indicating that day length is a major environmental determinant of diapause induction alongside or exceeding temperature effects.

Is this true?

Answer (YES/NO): NO